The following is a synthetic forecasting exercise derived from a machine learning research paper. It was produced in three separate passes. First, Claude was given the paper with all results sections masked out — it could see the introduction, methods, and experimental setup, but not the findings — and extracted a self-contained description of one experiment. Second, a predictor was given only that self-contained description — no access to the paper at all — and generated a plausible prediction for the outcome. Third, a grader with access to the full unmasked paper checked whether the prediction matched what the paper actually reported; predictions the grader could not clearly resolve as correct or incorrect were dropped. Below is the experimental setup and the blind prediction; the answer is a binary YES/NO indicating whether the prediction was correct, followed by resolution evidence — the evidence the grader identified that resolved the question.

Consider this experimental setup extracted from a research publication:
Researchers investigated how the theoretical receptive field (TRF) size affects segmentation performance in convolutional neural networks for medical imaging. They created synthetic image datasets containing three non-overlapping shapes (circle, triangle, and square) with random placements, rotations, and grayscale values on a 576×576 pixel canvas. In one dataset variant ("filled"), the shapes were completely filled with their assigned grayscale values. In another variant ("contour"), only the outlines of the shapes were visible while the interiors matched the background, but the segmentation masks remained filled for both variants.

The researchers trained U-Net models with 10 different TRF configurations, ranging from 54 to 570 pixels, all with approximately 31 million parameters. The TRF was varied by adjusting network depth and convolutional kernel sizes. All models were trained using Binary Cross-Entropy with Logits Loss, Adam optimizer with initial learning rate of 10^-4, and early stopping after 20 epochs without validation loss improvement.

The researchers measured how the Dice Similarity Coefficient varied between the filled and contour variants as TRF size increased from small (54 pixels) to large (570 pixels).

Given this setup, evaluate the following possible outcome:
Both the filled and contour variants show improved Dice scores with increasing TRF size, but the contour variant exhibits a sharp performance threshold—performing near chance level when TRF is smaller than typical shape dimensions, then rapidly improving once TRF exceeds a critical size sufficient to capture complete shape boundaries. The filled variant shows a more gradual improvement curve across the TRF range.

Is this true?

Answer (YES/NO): NO